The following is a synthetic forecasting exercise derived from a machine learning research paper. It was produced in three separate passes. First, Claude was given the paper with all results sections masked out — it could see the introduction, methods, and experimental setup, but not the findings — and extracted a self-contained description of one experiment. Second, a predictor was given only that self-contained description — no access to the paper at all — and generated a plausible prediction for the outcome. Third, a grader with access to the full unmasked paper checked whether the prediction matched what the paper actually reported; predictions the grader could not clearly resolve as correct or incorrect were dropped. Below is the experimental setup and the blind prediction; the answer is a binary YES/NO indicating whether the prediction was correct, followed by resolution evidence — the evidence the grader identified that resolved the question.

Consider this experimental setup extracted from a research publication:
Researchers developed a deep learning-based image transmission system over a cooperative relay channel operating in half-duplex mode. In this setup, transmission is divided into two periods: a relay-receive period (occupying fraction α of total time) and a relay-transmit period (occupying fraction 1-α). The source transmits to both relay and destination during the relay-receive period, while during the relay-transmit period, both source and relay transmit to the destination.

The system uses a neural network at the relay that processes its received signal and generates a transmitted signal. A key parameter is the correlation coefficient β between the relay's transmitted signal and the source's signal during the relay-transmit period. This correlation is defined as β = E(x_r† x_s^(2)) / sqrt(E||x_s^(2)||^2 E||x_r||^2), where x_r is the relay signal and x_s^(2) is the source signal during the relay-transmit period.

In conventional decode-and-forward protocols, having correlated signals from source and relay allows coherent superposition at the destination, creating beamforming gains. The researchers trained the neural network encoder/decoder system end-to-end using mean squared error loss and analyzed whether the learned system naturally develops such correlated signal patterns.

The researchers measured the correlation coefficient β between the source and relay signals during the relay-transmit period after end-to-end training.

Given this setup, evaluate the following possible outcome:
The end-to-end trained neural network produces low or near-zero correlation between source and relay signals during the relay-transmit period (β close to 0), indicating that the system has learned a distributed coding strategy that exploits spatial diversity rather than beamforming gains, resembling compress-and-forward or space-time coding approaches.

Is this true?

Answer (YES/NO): NO